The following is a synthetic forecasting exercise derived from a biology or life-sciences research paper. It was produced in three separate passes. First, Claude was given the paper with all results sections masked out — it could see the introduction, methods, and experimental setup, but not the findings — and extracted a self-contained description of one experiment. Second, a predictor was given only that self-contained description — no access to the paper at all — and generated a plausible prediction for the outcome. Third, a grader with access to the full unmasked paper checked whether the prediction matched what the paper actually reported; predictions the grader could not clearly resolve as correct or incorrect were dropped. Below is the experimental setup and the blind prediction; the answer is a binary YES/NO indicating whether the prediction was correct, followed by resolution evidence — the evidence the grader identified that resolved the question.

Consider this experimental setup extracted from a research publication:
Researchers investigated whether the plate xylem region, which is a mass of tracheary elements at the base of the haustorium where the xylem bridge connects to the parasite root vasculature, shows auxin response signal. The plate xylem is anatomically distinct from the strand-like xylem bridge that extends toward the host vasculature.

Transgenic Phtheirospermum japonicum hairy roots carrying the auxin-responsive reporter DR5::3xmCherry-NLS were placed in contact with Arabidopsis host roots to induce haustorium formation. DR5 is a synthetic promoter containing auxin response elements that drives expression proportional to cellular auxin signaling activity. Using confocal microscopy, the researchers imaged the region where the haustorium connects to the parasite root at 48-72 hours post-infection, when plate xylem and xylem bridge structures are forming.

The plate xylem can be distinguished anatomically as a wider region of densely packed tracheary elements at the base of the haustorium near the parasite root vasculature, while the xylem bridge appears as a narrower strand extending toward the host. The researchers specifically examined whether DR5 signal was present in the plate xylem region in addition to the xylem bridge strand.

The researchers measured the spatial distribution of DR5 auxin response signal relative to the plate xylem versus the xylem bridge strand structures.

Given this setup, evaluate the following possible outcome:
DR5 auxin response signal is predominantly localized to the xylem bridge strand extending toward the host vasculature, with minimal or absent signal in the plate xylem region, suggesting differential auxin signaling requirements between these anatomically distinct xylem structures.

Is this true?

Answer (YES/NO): NO